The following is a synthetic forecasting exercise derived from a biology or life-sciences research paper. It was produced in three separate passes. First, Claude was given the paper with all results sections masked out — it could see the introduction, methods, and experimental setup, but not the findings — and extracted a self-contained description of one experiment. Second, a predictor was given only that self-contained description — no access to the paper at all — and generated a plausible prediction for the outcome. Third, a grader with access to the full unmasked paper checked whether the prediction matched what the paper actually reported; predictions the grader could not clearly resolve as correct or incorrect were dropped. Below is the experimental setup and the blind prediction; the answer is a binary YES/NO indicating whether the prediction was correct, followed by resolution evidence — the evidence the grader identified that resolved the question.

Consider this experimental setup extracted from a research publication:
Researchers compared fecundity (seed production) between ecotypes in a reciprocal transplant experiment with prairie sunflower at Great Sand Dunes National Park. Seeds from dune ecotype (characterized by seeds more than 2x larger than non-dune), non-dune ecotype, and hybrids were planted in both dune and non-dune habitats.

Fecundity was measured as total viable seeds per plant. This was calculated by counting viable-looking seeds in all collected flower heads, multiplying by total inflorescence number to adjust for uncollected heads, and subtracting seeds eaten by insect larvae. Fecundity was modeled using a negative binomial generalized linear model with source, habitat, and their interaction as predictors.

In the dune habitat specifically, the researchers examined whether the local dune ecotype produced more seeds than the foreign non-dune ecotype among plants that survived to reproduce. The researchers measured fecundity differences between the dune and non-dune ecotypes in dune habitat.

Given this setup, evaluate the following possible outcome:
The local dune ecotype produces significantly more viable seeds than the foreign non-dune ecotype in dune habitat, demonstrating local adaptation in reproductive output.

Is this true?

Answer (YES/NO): NO